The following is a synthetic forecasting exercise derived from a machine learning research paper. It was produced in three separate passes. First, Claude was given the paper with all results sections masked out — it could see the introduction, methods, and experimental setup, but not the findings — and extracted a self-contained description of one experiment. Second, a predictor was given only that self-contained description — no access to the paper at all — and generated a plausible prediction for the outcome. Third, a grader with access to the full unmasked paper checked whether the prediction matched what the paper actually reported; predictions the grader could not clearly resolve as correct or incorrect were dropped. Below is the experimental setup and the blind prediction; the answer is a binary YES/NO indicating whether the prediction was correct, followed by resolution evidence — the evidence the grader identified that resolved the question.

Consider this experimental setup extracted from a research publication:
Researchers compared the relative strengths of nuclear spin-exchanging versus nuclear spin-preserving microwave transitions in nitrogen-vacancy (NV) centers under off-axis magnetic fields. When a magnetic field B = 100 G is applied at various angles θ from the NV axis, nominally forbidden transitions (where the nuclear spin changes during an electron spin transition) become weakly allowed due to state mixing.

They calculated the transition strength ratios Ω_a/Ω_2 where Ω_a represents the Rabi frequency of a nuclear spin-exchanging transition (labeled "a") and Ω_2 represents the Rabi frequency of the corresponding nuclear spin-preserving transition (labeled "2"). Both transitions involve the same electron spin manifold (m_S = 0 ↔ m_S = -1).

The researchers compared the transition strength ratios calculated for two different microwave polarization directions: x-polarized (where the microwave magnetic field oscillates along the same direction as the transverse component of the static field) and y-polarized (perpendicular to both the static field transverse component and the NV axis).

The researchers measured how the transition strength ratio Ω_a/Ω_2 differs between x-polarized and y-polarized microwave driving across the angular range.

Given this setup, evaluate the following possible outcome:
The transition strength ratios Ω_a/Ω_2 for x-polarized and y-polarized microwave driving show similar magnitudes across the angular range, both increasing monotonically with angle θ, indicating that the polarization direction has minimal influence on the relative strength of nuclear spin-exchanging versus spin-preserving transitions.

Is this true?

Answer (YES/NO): YES